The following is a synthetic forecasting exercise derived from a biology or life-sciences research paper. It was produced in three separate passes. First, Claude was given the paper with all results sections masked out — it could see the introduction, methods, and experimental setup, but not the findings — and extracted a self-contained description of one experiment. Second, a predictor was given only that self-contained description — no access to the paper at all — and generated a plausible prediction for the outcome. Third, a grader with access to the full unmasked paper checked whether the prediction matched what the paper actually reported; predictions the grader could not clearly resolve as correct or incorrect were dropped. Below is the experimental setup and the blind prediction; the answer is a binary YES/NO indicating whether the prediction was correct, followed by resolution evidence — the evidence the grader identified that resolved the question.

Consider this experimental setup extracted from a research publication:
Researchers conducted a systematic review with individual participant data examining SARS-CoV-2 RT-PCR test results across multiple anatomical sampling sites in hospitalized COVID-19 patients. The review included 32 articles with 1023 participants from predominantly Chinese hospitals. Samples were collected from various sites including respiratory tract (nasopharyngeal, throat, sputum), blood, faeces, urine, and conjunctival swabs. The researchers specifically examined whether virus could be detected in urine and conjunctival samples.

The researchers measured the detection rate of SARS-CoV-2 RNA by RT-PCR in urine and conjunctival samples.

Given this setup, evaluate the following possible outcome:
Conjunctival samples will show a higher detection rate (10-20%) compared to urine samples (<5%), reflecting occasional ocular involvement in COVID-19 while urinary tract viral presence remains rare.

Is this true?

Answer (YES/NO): NO